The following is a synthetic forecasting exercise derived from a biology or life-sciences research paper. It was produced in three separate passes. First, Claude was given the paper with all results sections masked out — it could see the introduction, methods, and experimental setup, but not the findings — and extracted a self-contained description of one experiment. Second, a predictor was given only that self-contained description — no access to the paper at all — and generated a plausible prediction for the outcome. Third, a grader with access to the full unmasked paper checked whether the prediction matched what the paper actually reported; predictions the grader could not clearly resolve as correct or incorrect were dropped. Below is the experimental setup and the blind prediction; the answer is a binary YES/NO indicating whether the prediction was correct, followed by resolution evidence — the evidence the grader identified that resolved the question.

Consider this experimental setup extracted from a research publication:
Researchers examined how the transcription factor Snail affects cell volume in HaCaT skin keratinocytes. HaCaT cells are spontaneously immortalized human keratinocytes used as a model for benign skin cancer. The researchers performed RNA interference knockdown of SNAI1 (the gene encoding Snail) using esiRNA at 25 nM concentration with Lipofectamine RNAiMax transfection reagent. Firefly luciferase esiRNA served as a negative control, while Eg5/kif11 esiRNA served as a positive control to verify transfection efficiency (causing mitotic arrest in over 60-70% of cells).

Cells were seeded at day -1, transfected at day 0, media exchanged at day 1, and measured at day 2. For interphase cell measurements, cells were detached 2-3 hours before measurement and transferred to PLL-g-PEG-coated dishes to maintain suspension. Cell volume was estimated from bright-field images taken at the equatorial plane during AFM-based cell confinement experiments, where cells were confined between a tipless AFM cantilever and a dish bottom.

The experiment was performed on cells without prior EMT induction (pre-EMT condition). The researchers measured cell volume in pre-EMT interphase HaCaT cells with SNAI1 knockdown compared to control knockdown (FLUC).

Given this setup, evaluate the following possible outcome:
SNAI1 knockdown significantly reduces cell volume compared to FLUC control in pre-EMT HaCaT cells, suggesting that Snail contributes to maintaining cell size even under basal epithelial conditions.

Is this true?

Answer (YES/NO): NO